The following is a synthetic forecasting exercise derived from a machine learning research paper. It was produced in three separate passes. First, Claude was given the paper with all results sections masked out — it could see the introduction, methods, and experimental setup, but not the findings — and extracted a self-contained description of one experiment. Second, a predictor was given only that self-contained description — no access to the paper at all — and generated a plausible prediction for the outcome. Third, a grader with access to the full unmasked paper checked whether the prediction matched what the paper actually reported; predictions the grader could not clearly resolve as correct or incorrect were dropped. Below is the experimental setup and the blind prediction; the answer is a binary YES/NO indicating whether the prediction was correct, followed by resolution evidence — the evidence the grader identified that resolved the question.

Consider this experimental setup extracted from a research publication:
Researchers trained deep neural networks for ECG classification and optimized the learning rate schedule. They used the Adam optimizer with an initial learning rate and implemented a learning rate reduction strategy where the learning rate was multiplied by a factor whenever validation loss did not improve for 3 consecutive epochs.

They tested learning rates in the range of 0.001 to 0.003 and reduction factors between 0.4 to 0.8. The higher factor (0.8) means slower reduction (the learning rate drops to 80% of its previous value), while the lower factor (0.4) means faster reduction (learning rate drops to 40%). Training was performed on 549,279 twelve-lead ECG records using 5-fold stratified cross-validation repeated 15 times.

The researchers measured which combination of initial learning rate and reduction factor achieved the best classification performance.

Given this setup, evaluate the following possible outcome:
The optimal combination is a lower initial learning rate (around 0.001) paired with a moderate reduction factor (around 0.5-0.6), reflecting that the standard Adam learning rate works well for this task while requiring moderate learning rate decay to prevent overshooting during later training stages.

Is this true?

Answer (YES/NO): NO